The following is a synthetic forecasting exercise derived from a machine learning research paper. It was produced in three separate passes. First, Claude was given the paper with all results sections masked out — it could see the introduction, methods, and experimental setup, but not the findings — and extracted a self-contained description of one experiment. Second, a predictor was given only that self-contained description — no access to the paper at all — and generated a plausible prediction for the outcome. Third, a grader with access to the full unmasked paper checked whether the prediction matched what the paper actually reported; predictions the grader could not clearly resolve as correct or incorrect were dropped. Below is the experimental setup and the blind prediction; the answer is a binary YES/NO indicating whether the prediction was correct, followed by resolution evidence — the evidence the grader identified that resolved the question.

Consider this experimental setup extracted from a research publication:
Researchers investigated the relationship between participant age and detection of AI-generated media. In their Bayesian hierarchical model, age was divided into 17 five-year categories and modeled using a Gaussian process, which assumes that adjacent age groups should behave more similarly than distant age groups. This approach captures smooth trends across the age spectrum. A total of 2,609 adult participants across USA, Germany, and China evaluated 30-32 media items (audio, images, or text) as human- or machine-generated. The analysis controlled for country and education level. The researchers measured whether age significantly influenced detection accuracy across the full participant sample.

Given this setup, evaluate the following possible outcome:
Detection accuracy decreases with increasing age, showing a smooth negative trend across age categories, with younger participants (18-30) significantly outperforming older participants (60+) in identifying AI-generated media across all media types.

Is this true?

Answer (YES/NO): NO